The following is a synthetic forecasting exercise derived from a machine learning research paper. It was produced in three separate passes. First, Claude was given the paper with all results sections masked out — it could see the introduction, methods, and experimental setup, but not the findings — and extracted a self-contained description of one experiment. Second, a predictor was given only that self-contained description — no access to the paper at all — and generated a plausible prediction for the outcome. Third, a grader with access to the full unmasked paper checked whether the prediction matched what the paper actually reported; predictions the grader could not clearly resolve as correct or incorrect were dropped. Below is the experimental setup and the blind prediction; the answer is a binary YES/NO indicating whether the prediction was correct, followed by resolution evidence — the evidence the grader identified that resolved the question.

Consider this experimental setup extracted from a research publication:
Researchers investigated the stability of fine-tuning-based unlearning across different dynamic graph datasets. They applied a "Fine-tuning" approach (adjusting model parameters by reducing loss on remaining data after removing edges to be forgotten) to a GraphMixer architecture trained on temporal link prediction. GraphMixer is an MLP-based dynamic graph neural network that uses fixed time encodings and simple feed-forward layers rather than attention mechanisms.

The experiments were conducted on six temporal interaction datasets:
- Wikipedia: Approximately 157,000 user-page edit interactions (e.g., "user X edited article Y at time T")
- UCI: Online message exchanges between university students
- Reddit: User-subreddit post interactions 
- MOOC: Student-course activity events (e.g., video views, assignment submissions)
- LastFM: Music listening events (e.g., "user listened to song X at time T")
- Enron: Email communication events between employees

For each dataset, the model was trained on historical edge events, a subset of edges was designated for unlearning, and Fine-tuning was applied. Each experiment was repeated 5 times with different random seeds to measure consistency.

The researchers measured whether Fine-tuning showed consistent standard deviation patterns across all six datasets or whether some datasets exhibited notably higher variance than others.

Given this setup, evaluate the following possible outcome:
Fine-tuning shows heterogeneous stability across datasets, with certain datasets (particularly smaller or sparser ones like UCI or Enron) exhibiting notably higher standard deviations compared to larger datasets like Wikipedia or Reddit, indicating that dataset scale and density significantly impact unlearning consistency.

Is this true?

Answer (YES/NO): NO